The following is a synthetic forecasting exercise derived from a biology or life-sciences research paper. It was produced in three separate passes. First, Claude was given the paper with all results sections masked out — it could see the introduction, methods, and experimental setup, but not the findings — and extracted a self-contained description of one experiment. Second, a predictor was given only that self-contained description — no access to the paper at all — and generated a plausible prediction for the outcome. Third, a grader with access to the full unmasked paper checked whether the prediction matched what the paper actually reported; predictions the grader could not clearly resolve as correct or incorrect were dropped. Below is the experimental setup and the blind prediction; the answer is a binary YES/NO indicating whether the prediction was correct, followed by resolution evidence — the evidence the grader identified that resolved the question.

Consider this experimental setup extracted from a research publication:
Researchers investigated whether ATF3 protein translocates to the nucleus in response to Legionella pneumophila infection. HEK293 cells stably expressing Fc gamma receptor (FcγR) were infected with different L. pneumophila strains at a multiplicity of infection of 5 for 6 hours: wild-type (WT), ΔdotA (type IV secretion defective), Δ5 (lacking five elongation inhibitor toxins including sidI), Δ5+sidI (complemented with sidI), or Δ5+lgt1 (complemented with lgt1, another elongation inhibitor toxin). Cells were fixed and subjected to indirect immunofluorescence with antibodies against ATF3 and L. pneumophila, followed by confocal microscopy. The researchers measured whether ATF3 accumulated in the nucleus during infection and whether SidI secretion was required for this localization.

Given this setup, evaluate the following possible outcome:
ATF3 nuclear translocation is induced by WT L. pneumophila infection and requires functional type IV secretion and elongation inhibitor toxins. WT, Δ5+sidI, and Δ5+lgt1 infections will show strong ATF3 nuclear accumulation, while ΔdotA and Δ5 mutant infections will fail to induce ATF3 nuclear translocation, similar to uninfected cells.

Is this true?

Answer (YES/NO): NO